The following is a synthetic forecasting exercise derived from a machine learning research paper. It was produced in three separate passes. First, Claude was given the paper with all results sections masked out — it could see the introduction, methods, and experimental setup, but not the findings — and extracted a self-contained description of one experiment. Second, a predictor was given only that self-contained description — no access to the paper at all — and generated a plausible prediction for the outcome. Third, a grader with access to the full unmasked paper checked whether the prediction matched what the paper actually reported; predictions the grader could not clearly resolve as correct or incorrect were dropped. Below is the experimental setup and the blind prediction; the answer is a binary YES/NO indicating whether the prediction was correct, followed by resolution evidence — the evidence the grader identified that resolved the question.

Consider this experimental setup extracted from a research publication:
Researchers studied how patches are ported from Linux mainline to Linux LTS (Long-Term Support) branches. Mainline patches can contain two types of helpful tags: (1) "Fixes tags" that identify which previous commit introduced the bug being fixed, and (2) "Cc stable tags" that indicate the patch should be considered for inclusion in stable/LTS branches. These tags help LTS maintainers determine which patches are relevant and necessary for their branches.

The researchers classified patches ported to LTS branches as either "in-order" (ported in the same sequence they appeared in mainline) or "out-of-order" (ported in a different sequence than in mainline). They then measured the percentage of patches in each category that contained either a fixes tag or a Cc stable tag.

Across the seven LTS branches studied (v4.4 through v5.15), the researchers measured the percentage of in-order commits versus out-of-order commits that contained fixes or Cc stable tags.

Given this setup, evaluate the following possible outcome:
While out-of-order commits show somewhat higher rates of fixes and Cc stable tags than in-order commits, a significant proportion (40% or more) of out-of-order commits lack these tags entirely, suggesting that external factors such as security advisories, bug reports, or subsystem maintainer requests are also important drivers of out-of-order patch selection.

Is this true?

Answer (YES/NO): NO